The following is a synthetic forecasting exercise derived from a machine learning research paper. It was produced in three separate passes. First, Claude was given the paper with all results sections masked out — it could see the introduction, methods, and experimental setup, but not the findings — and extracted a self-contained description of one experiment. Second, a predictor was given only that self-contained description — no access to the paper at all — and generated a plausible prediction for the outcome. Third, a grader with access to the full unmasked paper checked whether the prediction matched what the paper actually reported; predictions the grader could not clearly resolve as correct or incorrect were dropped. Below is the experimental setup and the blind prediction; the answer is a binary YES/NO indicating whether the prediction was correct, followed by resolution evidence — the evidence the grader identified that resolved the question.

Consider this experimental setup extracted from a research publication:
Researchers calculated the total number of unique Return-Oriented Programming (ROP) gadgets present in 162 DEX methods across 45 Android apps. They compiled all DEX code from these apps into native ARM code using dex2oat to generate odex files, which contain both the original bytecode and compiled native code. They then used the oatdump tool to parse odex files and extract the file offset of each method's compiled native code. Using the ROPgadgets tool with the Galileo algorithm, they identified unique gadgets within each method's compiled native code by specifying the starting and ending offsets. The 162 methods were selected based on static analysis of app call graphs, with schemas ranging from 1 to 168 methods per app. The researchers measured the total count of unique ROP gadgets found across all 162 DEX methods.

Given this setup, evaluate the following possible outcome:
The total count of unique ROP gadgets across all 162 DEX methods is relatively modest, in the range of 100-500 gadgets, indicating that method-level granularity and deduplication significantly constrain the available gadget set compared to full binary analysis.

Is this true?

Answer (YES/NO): NO